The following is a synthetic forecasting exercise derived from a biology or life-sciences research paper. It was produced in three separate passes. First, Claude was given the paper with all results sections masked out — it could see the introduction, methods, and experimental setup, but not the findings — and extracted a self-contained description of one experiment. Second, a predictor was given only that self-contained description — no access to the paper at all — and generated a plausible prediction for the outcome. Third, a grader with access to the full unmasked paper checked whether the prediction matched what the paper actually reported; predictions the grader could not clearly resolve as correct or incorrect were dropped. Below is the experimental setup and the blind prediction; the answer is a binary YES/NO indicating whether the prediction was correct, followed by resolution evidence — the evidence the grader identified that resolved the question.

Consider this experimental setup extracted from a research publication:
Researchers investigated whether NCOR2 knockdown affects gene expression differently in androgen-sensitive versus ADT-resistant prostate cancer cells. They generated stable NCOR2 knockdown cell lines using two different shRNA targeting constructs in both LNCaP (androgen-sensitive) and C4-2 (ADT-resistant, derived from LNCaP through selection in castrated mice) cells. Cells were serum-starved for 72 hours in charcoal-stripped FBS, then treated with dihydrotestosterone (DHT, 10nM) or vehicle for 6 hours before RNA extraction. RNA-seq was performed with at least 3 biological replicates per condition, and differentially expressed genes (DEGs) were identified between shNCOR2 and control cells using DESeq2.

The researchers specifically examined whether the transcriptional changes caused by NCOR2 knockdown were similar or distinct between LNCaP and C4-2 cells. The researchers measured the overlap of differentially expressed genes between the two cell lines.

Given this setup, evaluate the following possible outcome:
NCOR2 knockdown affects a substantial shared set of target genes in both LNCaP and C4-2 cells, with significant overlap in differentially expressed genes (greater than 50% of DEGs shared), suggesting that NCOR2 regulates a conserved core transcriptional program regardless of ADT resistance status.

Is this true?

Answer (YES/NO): NO